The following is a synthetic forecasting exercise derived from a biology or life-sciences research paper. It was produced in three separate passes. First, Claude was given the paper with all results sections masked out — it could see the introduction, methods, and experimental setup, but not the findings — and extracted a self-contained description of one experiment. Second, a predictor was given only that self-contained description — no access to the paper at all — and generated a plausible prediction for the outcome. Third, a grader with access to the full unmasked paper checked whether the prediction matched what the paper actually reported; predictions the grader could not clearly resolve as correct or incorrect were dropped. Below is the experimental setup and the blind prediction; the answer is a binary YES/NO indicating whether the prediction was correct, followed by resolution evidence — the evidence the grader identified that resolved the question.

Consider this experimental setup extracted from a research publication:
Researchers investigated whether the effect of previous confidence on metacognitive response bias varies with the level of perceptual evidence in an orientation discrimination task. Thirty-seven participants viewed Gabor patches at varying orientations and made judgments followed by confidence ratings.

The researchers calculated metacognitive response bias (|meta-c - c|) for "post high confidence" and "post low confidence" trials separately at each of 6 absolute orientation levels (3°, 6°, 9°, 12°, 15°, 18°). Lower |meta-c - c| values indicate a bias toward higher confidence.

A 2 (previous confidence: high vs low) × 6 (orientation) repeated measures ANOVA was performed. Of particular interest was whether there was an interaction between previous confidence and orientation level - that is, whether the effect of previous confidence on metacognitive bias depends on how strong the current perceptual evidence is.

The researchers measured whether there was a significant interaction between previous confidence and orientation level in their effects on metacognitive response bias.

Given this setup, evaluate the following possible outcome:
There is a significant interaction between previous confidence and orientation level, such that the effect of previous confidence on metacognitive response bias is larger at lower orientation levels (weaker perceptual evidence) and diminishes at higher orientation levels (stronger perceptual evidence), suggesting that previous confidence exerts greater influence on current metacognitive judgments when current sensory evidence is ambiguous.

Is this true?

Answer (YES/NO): NO